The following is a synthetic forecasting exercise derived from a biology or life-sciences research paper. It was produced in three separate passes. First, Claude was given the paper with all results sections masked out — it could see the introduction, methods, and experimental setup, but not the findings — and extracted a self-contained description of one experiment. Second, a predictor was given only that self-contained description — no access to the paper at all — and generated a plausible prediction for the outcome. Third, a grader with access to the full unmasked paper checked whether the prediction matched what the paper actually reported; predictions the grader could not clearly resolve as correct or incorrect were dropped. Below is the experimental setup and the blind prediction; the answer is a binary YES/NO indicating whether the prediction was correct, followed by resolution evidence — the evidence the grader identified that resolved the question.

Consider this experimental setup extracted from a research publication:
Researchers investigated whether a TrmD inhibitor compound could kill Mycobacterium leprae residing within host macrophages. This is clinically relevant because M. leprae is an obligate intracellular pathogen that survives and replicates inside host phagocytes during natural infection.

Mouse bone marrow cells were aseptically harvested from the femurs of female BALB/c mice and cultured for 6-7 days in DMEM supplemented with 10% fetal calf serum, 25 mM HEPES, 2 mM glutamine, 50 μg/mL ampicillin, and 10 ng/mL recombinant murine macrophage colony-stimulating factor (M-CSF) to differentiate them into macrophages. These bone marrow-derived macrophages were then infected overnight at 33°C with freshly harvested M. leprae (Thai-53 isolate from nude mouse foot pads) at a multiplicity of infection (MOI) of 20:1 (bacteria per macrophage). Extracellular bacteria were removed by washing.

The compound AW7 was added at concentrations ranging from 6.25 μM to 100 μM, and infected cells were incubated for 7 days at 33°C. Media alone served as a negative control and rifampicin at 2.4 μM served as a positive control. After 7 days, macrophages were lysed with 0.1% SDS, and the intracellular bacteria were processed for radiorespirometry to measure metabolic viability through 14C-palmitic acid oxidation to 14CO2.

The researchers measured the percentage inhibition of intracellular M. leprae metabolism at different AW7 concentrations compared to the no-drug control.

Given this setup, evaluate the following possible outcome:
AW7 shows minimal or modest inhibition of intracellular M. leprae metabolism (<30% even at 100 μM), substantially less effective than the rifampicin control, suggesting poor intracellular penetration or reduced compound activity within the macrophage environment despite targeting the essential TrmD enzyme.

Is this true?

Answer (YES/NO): NO